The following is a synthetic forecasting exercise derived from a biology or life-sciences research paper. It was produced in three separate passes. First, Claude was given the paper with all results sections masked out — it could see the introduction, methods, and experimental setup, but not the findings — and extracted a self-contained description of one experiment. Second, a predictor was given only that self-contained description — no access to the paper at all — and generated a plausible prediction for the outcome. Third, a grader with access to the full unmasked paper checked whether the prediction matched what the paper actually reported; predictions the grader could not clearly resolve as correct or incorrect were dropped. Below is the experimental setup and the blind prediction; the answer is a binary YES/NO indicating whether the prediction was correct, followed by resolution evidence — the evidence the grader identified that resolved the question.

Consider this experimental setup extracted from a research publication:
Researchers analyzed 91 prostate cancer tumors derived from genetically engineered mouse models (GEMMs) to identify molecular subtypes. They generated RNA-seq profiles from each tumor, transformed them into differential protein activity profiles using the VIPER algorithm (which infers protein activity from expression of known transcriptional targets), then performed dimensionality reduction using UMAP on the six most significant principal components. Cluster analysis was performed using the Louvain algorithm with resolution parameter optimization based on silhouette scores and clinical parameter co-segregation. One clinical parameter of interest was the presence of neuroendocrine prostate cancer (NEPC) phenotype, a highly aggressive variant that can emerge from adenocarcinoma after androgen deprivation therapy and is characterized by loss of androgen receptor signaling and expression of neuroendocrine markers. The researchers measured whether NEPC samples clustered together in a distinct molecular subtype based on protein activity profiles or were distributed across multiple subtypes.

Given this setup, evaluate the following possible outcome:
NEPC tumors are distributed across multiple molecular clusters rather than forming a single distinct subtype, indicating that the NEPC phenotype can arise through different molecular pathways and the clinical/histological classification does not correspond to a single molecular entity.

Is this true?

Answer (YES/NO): NO